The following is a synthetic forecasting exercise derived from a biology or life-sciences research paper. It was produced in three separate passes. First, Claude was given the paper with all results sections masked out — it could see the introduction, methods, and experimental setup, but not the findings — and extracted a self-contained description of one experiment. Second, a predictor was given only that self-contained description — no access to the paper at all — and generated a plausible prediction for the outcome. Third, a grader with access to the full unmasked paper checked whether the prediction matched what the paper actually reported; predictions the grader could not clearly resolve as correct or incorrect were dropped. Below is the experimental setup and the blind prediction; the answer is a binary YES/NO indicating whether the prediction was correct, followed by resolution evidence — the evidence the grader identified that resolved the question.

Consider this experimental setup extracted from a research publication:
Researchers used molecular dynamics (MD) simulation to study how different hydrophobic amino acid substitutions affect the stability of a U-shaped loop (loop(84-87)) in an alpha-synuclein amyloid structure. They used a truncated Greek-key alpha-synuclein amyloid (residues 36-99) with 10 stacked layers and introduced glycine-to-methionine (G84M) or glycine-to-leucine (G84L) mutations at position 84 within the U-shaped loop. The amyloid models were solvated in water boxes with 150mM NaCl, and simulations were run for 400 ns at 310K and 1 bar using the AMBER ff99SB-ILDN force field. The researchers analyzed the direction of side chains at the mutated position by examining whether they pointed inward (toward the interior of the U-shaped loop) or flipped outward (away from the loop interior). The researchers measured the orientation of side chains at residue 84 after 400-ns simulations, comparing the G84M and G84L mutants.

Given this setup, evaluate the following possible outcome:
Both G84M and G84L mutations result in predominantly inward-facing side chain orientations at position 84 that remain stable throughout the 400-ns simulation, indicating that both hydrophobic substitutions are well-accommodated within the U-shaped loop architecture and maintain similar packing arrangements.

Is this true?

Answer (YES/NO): NO